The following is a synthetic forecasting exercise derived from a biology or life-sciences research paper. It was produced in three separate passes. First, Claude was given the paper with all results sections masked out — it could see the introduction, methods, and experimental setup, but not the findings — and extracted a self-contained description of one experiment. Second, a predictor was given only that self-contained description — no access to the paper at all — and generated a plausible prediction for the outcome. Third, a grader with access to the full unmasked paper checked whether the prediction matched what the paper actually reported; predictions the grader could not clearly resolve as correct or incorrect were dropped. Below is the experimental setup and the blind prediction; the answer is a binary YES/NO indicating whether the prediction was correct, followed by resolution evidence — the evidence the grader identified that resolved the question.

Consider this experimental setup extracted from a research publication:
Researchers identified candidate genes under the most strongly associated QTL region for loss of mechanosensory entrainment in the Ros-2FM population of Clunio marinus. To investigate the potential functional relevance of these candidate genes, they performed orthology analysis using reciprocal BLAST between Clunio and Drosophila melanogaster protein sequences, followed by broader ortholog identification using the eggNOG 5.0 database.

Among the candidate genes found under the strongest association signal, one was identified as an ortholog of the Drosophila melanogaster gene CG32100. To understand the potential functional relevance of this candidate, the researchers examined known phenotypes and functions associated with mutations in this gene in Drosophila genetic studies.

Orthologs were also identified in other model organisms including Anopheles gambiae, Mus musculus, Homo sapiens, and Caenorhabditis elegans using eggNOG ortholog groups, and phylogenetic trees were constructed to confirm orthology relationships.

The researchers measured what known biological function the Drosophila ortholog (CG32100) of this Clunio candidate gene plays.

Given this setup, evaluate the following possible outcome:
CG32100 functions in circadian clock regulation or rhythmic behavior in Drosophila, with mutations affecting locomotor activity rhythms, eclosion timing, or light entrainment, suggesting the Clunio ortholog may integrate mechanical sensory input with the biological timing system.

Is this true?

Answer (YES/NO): NO